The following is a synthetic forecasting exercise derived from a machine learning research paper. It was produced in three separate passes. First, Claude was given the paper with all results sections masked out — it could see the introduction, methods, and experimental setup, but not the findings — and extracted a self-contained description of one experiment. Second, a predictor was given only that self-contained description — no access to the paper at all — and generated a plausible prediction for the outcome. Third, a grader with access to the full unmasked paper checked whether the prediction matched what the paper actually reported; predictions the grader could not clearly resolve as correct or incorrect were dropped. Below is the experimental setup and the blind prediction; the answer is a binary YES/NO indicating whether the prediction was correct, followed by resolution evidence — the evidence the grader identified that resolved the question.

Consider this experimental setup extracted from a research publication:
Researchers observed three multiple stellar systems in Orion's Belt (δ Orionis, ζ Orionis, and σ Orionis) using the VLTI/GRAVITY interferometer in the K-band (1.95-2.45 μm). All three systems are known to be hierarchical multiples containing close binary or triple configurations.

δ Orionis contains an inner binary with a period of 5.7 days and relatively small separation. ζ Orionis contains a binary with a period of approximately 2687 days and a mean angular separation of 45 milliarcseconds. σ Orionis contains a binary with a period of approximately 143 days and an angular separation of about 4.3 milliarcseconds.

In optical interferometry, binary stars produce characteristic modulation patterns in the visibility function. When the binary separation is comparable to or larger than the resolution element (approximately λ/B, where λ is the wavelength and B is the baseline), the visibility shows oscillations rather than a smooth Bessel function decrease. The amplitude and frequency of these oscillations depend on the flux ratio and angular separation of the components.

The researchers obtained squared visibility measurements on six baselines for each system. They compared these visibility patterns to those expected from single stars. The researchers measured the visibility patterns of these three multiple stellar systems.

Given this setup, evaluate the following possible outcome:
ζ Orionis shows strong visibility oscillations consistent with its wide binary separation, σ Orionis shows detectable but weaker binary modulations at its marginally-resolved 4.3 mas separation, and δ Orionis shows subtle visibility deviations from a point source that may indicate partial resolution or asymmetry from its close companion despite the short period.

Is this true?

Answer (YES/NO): NO